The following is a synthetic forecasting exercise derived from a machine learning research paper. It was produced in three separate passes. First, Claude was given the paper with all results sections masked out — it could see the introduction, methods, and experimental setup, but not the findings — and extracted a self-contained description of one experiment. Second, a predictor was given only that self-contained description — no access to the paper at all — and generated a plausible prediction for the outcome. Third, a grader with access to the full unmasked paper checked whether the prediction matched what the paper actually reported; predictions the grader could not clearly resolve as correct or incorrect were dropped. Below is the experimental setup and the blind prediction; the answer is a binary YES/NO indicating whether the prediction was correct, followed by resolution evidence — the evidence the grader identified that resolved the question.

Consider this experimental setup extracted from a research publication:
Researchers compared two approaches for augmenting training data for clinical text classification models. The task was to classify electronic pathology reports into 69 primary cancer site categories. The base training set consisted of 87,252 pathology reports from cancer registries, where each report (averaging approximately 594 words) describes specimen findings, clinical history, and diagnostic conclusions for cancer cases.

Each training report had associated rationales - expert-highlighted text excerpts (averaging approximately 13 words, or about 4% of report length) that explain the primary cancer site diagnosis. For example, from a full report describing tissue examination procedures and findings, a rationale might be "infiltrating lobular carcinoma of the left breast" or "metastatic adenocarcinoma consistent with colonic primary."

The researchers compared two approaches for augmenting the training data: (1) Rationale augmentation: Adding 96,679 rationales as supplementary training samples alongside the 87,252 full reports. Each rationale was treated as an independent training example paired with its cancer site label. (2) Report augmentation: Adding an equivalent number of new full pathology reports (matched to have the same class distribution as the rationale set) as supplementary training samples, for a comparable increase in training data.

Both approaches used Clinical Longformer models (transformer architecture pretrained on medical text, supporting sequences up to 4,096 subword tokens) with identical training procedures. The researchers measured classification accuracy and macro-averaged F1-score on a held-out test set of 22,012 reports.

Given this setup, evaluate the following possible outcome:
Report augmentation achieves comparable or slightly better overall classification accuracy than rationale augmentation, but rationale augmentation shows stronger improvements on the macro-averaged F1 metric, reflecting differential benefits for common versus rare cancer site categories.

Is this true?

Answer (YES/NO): NO